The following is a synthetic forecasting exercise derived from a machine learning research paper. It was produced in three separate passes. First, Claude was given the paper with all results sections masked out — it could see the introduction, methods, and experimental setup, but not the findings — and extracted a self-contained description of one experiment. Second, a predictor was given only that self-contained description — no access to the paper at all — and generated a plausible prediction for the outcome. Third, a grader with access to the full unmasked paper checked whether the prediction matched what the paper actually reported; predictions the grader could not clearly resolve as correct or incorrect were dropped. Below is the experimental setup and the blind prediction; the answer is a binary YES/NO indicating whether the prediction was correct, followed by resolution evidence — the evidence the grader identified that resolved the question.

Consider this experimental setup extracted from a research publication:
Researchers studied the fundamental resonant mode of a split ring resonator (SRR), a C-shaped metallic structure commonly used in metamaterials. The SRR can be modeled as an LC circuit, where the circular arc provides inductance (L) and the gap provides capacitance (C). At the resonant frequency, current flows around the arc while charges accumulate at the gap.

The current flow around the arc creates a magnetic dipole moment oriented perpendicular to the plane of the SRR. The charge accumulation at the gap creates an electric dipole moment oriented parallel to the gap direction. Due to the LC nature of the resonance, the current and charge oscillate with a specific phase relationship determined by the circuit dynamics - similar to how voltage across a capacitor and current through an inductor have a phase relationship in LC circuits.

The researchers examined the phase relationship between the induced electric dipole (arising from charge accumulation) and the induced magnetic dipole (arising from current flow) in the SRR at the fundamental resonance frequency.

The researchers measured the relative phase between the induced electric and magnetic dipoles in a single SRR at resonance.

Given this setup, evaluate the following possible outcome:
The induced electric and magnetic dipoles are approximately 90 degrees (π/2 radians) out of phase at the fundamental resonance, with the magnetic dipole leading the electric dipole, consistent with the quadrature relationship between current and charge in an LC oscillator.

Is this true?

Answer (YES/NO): NO